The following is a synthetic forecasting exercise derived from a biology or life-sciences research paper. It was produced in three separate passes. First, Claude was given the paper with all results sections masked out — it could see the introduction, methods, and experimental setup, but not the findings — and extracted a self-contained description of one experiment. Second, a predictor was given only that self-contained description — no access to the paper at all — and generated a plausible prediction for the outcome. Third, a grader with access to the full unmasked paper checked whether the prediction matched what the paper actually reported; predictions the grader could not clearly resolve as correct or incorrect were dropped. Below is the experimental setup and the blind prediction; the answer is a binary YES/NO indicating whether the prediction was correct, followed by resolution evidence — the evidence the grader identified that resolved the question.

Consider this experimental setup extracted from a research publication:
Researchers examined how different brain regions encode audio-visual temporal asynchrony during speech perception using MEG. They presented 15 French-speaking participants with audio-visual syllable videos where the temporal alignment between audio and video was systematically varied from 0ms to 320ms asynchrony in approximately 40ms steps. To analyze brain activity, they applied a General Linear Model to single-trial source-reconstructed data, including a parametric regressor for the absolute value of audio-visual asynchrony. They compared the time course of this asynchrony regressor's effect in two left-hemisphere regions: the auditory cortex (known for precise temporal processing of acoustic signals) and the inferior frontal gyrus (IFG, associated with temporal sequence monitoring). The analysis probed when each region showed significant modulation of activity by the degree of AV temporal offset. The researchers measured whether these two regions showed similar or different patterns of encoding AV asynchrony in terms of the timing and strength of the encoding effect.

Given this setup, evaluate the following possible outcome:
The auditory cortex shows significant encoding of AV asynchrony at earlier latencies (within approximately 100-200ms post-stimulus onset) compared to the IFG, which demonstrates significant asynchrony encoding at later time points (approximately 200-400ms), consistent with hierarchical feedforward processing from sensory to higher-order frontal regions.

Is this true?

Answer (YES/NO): NO